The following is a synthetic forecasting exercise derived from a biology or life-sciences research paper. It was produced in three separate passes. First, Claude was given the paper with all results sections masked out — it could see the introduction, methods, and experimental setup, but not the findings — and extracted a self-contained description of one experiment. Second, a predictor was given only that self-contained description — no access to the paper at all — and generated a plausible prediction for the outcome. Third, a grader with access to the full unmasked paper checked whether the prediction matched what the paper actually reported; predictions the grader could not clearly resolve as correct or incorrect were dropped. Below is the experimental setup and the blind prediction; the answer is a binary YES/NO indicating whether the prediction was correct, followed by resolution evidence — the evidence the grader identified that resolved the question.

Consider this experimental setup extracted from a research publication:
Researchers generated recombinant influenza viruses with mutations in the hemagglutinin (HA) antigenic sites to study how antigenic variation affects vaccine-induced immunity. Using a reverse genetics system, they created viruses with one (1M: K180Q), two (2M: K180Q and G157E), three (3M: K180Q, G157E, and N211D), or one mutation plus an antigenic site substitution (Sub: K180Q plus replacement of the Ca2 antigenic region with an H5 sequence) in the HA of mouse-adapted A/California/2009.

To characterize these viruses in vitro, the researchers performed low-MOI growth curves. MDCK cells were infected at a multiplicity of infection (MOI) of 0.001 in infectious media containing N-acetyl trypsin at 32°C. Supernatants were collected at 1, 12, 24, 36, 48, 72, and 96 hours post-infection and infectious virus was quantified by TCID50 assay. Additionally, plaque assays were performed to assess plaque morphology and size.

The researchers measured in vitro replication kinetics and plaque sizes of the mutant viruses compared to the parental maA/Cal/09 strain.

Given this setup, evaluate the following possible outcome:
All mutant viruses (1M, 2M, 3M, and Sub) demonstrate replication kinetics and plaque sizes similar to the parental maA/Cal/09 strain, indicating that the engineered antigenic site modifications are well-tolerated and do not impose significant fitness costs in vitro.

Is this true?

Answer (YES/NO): NO